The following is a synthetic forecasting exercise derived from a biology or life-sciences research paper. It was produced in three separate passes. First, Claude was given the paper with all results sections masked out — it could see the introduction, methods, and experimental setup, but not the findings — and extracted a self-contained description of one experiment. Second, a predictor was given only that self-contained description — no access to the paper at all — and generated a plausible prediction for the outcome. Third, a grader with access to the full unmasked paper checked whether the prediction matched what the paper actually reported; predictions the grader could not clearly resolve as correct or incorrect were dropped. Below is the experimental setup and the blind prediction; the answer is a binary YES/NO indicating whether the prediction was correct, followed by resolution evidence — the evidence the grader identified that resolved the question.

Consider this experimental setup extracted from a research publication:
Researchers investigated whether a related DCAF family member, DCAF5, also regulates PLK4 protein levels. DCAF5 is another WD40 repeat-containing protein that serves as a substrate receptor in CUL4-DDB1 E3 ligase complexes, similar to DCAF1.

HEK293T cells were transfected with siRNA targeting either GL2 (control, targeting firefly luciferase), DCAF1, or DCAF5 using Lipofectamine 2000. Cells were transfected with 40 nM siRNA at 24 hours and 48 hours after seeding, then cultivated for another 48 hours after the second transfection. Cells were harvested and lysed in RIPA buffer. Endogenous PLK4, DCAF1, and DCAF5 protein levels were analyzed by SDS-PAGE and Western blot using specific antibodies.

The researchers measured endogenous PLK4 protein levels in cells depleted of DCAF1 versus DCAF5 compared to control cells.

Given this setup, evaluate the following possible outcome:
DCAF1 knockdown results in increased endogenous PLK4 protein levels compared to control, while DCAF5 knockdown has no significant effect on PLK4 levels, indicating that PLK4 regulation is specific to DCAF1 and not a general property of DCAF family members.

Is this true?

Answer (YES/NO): YES